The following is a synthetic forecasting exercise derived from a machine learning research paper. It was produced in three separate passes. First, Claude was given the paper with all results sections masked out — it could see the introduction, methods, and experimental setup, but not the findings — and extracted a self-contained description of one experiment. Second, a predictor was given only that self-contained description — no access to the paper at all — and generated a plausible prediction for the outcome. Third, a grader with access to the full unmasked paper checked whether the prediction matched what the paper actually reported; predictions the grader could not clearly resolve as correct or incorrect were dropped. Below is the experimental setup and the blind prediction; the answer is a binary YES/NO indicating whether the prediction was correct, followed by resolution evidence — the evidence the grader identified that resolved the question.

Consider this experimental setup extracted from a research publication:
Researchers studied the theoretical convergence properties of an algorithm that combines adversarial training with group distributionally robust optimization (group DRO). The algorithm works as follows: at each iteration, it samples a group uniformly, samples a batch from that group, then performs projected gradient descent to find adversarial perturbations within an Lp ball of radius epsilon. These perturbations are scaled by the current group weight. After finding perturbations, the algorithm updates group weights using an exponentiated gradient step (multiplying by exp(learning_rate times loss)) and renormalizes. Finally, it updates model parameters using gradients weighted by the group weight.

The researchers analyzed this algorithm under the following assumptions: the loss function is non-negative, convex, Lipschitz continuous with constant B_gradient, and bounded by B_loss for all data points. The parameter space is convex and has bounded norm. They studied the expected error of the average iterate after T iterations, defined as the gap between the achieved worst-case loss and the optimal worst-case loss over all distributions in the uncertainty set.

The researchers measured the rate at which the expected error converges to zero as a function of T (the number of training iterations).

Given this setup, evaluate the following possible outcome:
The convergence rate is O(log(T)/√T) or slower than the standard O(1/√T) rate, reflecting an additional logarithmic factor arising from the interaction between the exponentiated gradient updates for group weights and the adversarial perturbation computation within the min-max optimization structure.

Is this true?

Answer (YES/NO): NO